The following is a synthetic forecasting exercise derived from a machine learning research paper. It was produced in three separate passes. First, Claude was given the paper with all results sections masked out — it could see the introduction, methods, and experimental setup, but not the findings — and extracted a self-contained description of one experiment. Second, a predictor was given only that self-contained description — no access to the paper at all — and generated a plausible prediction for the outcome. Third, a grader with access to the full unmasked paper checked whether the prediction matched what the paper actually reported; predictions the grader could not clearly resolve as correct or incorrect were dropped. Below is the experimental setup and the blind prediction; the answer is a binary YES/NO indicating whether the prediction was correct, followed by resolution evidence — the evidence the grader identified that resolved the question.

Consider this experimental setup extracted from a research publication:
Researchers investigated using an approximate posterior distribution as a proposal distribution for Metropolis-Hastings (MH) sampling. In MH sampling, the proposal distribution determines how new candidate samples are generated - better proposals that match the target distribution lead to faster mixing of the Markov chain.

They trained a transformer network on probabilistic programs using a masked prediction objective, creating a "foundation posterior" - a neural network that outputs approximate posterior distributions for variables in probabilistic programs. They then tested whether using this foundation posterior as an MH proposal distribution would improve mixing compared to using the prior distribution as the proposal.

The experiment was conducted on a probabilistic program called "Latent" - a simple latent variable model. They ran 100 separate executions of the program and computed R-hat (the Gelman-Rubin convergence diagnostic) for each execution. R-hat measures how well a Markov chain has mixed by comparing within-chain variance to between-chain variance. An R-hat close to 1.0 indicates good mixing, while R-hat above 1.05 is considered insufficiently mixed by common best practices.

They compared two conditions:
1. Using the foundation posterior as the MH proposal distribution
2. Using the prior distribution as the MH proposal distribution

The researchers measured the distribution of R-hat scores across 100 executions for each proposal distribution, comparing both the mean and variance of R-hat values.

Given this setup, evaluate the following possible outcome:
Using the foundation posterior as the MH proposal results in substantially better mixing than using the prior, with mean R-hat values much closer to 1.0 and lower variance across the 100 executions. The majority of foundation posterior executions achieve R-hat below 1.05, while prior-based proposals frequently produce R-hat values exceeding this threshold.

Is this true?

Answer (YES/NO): NO